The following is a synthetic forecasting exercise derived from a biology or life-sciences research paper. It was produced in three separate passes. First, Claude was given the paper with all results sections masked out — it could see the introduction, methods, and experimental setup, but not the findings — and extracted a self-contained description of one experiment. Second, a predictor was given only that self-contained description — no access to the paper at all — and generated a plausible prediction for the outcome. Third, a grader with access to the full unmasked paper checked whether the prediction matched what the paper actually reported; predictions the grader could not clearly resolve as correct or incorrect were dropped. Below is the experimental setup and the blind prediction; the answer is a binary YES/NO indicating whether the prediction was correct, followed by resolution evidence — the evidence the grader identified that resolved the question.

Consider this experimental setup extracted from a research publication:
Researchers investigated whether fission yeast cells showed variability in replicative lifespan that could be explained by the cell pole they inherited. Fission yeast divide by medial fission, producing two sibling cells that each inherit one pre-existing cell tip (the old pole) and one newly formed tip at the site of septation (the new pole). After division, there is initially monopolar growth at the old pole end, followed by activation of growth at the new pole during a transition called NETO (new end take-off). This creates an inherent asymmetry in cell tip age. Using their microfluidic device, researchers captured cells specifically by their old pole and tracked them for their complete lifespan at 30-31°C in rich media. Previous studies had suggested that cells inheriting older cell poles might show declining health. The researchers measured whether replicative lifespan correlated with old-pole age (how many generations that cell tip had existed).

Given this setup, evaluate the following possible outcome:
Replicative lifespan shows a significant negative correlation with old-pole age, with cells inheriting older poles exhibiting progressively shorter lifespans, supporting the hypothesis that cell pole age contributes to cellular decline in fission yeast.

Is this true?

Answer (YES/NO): NO